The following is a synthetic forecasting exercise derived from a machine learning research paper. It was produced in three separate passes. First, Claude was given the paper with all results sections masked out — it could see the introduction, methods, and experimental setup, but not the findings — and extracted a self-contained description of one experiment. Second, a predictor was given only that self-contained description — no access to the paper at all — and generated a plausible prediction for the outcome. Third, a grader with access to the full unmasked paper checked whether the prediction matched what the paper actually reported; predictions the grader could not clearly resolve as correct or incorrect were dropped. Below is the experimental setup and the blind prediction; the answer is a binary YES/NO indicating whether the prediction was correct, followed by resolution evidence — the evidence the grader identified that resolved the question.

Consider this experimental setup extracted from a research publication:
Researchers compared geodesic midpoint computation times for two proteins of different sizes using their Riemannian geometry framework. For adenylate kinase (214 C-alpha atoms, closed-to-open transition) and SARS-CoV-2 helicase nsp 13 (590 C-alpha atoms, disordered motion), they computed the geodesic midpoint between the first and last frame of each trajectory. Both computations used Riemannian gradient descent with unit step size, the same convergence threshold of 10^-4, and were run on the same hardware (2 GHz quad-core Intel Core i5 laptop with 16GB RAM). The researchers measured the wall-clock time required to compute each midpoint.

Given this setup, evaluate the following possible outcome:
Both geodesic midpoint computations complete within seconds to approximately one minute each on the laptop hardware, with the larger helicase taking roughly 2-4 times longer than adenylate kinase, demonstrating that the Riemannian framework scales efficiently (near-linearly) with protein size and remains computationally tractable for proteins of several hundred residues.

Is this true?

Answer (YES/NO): NO